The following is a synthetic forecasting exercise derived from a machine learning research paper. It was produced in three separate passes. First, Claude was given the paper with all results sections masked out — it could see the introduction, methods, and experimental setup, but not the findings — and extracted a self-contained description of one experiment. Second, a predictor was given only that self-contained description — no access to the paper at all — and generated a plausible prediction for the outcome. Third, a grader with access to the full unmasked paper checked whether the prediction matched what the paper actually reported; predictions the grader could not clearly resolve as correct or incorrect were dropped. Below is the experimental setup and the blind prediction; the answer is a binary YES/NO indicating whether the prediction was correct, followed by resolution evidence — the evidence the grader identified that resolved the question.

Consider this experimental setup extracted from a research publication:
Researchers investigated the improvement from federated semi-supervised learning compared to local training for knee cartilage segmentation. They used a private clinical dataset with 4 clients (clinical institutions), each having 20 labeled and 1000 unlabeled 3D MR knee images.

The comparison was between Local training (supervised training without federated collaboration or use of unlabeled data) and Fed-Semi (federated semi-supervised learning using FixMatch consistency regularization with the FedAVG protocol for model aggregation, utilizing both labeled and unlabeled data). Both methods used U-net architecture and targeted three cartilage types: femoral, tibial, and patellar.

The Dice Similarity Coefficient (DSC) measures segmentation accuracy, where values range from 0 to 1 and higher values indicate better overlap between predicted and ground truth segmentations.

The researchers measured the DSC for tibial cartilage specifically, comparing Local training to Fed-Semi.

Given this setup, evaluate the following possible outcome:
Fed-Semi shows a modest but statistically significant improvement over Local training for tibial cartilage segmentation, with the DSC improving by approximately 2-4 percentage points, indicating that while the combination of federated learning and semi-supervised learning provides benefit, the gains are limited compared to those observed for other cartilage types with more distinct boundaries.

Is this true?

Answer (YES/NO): NO